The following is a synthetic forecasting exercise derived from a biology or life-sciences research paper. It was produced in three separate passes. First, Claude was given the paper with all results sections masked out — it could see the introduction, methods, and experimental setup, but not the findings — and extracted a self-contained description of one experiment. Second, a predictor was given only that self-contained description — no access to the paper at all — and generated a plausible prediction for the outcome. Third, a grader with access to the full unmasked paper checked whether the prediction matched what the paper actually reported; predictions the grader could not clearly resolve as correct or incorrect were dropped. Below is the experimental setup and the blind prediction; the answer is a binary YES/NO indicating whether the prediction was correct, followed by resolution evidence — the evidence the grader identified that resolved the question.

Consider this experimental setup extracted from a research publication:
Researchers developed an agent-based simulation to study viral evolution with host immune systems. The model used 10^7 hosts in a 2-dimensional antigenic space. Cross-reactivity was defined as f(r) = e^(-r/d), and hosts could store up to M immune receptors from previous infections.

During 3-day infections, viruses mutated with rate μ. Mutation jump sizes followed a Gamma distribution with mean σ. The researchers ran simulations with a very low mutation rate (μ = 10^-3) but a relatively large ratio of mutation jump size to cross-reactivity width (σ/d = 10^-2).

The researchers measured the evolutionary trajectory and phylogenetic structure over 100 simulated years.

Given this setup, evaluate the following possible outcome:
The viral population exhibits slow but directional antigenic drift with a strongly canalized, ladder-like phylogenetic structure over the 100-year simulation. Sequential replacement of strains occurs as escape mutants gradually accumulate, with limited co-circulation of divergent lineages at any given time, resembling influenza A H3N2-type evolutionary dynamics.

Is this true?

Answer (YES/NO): YES